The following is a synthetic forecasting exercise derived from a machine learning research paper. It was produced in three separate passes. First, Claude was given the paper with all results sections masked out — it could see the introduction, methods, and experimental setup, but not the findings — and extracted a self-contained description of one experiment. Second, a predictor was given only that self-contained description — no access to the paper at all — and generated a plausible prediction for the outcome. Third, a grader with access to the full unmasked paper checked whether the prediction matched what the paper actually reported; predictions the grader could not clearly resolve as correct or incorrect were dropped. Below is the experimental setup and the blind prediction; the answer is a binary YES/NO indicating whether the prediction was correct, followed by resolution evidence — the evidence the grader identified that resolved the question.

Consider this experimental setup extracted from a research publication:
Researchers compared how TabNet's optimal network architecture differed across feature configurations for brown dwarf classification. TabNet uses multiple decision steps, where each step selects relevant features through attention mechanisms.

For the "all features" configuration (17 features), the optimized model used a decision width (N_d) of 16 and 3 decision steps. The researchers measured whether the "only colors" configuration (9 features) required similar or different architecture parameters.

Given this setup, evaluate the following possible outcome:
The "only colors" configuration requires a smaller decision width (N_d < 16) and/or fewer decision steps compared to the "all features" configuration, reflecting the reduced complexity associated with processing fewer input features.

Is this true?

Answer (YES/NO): YES